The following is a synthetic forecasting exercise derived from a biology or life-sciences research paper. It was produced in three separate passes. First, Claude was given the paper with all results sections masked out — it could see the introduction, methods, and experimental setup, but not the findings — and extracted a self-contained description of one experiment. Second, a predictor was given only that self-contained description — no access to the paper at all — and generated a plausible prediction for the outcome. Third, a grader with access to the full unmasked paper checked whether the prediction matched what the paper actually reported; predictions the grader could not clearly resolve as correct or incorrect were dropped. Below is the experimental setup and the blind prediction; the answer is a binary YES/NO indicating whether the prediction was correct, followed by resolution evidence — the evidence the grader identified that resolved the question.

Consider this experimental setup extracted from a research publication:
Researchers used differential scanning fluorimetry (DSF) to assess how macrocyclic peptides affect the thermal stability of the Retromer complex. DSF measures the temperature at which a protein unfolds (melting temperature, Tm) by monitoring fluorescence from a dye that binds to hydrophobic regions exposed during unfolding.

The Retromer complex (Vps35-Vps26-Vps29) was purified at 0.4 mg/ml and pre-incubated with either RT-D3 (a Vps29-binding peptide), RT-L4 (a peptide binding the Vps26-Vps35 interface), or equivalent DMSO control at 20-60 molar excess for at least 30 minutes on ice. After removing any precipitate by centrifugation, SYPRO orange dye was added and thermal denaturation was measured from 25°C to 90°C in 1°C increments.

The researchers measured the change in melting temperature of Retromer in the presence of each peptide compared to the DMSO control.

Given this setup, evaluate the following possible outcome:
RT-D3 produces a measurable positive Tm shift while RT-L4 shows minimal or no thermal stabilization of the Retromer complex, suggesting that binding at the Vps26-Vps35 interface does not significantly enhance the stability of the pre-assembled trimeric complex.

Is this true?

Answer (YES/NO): NO